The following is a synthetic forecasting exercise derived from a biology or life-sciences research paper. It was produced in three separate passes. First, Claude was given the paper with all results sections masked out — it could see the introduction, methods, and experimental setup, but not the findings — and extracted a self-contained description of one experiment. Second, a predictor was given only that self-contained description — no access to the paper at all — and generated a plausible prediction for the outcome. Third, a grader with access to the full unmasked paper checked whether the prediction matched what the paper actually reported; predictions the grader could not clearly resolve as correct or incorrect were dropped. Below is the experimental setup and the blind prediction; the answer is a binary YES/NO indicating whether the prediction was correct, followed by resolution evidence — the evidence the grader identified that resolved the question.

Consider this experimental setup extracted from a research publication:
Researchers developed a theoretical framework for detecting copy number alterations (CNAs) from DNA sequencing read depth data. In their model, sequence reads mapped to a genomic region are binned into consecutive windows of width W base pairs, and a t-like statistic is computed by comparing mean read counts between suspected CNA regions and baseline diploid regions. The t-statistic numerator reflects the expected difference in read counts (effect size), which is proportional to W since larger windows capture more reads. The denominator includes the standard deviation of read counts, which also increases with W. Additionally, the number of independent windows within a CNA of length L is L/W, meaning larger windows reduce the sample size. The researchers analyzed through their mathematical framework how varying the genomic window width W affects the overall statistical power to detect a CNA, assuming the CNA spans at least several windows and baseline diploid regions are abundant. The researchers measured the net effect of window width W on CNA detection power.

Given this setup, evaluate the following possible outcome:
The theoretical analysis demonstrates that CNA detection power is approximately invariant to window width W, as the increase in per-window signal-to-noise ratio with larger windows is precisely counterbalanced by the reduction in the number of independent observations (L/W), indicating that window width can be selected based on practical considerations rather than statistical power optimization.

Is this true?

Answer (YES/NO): YES